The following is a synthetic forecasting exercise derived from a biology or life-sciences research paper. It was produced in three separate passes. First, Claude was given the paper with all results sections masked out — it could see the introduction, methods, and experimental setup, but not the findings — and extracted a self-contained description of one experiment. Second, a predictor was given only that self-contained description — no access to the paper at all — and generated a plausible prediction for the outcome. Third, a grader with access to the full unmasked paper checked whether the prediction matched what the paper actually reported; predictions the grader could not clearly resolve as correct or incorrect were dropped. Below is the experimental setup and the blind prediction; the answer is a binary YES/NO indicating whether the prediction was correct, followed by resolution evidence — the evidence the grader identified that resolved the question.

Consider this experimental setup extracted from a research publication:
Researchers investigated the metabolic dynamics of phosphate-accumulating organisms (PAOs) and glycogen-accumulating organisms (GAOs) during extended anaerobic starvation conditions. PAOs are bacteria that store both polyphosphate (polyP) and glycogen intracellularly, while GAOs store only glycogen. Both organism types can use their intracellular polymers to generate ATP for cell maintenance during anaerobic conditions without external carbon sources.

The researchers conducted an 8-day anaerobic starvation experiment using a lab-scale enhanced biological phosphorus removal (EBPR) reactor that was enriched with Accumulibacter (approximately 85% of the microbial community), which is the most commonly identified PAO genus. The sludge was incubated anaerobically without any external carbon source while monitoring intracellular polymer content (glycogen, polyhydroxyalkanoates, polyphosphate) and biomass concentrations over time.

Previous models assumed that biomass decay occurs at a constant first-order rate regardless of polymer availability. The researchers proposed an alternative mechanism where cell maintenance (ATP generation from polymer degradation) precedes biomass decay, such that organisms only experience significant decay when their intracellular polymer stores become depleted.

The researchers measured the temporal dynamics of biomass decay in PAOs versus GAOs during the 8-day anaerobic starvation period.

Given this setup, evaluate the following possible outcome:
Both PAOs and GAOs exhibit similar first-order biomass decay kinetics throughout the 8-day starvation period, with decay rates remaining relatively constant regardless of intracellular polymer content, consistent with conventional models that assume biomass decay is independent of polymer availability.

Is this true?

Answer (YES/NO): NO